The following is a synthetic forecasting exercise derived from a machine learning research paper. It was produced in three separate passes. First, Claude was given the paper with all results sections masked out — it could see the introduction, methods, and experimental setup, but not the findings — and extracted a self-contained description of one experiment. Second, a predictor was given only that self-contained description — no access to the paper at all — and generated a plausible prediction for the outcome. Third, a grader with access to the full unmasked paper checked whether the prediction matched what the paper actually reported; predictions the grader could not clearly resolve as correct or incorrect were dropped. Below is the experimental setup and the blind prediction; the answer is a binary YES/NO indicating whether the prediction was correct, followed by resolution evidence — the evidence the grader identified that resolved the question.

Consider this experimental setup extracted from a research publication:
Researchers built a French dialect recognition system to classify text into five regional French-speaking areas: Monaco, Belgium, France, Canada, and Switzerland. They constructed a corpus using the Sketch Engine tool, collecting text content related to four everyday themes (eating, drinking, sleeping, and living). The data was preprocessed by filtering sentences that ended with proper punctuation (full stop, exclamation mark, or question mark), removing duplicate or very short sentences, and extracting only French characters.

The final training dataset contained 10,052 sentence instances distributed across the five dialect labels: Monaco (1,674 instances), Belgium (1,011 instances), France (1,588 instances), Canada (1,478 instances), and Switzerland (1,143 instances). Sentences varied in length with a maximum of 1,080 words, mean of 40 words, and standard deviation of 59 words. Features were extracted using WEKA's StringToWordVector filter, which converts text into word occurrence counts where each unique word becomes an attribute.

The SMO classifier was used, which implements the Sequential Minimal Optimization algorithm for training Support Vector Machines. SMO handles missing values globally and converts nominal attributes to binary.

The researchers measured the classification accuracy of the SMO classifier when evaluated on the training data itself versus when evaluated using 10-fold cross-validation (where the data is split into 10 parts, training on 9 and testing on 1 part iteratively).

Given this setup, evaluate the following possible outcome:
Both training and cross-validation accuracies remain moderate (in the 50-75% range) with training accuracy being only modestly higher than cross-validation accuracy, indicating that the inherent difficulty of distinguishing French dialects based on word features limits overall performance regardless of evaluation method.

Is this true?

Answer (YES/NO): NO